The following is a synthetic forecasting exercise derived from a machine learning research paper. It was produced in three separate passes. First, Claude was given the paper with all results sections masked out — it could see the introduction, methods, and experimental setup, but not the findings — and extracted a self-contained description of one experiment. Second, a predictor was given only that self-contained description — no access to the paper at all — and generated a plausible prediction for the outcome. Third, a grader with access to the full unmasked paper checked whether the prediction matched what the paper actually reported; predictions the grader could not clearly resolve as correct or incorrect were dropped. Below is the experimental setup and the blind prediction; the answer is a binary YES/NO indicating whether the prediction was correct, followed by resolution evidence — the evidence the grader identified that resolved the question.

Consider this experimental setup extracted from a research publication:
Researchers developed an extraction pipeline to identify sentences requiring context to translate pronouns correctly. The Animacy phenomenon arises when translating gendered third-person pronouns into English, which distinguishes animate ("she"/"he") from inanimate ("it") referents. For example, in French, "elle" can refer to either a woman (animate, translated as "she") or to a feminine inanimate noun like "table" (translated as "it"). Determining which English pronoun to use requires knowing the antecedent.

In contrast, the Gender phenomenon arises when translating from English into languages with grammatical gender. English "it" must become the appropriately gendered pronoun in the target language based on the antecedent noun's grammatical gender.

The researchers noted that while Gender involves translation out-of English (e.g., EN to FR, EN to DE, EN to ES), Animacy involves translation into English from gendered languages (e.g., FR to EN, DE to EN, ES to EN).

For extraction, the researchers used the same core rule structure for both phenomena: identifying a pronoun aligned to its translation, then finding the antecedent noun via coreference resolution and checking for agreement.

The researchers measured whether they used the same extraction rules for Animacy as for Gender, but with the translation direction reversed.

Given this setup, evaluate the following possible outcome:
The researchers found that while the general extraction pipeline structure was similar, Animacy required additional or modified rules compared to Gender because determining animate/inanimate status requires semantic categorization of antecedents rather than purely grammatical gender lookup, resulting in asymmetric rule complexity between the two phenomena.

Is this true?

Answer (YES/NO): NO